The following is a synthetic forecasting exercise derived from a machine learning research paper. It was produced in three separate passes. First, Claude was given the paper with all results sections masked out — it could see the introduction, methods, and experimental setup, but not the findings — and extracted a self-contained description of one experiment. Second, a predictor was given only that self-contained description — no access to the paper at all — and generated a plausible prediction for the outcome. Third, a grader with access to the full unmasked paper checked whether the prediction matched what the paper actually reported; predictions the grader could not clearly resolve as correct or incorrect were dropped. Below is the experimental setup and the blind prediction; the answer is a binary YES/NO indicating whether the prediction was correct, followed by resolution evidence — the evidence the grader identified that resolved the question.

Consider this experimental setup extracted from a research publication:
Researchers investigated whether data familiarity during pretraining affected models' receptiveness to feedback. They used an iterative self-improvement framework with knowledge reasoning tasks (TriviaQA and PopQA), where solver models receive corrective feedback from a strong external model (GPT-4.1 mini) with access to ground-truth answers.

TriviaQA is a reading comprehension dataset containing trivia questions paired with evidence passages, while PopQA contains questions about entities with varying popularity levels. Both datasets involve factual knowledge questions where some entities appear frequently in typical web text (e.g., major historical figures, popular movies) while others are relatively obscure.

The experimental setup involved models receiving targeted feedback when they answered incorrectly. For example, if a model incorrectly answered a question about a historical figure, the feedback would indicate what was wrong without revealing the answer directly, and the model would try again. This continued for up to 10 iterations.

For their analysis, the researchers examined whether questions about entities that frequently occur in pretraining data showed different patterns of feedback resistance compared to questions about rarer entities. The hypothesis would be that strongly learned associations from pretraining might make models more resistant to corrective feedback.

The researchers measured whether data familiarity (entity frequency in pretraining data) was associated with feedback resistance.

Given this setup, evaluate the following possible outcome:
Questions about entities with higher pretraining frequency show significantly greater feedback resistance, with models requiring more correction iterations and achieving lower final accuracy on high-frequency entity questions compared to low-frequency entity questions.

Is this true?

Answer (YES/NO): NO